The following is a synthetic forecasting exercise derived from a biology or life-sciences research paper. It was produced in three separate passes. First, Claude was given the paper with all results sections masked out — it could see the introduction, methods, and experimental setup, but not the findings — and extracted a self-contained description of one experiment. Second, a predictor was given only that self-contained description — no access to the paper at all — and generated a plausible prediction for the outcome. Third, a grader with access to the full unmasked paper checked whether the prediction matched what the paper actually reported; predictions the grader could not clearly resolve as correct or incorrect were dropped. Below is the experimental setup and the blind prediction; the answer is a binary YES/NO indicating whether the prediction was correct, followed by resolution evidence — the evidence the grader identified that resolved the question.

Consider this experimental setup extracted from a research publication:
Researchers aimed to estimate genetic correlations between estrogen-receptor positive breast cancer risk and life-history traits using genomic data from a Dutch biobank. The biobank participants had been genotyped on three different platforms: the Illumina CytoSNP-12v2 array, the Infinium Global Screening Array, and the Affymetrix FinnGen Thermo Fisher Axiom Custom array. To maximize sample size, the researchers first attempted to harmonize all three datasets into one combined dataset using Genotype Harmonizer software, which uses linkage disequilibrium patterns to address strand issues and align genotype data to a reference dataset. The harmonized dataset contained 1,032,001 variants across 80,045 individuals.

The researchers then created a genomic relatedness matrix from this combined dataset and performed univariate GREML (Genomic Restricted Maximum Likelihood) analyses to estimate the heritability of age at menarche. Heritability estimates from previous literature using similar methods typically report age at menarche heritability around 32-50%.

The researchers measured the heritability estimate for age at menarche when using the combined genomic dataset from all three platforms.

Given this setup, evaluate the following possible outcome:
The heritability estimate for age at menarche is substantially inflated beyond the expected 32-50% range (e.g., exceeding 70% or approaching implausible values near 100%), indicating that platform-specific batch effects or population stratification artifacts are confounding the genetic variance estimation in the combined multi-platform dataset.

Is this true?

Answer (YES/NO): NO